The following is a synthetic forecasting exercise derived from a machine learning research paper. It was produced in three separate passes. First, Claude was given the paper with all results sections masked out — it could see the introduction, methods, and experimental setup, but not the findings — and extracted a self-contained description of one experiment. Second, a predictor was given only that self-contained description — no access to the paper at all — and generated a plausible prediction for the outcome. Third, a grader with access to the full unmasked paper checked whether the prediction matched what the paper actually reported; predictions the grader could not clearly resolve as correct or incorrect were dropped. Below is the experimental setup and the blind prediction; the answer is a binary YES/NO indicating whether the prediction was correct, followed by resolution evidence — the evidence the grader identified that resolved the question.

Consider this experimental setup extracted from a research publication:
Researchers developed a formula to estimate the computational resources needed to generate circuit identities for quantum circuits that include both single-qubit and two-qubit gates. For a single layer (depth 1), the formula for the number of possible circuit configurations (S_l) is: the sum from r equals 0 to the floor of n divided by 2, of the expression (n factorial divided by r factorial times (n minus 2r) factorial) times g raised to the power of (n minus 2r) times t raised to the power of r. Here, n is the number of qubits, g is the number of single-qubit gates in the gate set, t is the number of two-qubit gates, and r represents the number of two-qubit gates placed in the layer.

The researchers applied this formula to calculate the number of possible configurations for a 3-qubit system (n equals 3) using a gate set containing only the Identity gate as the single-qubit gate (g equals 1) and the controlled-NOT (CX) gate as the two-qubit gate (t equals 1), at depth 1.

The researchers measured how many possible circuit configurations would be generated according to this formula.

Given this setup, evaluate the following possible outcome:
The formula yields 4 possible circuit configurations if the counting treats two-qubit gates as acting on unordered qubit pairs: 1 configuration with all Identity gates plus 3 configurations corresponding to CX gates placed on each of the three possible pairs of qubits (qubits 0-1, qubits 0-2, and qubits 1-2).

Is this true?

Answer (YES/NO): NO